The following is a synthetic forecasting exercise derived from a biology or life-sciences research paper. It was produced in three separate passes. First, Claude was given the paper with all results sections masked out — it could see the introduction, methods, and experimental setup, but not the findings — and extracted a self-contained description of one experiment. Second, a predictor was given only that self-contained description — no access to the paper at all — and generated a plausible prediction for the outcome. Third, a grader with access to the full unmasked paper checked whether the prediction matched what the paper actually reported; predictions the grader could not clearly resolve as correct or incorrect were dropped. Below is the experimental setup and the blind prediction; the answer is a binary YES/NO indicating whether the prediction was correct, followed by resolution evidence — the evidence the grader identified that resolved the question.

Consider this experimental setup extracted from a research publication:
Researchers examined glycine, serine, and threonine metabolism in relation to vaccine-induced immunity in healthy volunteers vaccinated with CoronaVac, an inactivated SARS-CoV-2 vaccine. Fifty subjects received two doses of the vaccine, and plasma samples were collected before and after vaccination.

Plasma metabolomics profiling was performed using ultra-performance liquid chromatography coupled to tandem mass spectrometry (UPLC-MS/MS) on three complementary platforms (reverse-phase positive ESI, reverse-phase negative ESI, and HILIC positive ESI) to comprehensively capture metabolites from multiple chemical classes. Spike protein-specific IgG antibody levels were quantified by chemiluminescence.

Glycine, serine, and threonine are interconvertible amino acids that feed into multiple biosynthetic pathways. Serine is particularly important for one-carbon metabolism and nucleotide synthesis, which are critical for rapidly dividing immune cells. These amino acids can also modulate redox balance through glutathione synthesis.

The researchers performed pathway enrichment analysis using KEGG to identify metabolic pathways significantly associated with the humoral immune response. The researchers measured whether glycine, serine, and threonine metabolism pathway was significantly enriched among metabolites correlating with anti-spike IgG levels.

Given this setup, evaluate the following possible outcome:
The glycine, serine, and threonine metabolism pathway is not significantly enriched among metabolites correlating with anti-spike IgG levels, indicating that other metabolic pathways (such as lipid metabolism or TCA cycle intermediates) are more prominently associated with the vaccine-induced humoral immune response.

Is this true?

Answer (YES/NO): YES